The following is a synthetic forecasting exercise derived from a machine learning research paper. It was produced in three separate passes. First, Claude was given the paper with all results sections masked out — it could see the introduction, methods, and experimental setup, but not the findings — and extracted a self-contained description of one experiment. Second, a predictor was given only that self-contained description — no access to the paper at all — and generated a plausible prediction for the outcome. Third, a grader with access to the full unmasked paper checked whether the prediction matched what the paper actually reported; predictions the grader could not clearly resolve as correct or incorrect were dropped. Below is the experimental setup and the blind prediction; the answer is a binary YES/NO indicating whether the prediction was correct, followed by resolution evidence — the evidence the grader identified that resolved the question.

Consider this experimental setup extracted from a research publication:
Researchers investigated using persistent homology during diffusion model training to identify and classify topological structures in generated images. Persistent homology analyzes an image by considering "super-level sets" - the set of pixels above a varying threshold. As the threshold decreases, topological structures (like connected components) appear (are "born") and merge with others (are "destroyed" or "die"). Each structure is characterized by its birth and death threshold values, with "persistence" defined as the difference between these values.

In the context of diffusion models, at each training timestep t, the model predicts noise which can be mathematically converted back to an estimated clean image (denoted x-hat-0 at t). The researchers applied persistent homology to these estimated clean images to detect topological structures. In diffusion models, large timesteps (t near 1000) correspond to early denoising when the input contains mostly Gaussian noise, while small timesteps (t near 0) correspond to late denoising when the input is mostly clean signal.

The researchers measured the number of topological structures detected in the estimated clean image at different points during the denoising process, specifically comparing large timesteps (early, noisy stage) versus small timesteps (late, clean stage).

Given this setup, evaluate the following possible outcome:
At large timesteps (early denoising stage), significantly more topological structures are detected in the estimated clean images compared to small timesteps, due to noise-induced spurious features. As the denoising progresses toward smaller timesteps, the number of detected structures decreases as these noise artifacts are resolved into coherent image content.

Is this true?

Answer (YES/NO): YES